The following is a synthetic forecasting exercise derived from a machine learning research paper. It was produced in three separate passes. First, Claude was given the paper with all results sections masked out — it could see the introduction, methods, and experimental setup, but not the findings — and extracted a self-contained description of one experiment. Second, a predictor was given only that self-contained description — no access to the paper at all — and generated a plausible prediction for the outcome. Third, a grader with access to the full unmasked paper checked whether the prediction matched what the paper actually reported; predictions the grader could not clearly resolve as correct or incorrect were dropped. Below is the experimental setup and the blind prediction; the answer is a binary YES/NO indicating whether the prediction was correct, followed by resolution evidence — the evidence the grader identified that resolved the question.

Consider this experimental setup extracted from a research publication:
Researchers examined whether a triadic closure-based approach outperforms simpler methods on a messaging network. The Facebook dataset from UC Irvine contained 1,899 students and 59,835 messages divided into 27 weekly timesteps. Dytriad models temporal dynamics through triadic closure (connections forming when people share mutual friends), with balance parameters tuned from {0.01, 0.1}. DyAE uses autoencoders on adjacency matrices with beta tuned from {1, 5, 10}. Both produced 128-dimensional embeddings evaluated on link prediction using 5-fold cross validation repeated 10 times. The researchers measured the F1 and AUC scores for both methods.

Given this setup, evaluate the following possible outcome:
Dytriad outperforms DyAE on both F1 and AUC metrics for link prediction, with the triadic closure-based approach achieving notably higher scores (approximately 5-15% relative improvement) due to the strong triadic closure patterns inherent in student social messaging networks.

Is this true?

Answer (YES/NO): NO